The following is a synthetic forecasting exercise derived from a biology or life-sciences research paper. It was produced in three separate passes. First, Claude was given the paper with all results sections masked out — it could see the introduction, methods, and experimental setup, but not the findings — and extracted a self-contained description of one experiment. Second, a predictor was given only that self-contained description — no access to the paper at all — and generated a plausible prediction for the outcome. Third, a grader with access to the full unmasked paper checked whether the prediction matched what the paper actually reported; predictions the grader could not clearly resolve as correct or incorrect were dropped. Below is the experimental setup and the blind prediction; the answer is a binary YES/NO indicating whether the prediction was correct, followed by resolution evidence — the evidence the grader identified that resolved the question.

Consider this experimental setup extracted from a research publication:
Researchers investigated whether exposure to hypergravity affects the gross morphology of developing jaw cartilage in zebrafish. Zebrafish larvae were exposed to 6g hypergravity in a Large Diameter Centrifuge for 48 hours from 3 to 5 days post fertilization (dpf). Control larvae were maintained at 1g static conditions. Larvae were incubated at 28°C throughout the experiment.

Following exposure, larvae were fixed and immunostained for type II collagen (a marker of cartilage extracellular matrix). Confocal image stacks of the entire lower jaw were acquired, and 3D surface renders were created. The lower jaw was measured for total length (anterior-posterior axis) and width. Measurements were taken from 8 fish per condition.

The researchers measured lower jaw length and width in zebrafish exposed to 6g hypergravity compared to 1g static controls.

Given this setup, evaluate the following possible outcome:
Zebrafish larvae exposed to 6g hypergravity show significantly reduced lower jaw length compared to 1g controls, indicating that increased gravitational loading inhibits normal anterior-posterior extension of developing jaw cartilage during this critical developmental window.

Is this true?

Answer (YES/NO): NO